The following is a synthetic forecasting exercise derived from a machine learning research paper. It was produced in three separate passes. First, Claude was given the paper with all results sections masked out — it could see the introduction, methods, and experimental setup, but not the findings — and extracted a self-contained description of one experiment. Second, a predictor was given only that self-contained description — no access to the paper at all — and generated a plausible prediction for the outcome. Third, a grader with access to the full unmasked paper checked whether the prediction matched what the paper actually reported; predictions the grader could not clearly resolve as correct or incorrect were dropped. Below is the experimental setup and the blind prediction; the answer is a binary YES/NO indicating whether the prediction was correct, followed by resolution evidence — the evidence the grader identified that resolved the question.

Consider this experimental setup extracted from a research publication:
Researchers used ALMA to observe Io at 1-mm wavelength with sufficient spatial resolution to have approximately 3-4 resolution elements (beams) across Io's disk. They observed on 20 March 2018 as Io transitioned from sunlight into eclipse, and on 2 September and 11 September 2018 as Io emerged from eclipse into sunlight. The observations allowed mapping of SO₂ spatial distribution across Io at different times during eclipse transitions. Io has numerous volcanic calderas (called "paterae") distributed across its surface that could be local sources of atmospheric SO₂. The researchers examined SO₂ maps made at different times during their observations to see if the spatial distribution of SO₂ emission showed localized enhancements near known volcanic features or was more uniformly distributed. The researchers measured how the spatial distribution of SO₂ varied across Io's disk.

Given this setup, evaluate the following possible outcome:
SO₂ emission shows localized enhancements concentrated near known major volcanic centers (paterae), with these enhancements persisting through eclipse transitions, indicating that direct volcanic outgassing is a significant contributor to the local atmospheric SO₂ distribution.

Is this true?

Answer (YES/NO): YES